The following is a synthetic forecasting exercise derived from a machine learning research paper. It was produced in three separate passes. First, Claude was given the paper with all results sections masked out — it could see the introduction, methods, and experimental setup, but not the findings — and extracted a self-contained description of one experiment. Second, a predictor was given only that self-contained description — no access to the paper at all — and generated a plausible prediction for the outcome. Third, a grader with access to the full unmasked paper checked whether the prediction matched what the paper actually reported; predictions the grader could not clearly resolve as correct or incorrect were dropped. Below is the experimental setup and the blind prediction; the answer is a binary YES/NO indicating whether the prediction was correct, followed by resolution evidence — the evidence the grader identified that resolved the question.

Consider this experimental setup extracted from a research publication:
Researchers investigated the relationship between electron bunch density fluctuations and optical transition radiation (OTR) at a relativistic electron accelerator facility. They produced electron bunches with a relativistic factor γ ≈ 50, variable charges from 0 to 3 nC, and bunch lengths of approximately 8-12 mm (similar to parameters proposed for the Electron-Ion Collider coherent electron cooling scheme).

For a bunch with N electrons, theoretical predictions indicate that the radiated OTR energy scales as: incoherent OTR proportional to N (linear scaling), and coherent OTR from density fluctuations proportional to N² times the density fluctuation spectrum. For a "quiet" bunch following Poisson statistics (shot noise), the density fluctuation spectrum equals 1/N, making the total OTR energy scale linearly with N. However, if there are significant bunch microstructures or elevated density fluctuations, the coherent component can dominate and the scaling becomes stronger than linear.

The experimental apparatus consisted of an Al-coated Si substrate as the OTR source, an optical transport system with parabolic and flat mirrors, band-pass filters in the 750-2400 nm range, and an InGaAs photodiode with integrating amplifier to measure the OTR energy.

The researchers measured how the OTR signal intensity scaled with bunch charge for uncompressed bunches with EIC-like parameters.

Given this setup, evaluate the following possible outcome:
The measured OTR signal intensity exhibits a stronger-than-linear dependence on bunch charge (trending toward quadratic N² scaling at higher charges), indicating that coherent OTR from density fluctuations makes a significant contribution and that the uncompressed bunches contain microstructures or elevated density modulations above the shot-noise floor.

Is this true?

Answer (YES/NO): NO